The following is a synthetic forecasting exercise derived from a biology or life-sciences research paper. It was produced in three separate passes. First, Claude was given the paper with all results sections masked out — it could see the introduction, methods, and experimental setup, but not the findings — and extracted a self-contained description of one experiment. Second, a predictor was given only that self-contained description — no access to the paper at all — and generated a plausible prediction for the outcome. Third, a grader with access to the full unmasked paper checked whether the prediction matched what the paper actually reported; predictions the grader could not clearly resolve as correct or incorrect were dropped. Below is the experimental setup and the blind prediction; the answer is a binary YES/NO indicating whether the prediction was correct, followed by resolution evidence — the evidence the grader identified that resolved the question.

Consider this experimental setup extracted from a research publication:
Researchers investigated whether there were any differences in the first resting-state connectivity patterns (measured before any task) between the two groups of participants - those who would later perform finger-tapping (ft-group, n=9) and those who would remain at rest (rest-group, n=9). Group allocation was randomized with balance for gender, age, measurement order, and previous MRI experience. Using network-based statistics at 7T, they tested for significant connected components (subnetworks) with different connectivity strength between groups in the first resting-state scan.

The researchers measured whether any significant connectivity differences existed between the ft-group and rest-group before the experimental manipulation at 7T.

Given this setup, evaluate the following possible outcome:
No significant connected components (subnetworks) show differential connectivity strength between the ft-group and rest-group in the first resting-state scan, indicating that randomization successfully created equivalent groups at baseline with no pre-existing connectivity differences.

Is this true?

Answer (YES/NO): YES